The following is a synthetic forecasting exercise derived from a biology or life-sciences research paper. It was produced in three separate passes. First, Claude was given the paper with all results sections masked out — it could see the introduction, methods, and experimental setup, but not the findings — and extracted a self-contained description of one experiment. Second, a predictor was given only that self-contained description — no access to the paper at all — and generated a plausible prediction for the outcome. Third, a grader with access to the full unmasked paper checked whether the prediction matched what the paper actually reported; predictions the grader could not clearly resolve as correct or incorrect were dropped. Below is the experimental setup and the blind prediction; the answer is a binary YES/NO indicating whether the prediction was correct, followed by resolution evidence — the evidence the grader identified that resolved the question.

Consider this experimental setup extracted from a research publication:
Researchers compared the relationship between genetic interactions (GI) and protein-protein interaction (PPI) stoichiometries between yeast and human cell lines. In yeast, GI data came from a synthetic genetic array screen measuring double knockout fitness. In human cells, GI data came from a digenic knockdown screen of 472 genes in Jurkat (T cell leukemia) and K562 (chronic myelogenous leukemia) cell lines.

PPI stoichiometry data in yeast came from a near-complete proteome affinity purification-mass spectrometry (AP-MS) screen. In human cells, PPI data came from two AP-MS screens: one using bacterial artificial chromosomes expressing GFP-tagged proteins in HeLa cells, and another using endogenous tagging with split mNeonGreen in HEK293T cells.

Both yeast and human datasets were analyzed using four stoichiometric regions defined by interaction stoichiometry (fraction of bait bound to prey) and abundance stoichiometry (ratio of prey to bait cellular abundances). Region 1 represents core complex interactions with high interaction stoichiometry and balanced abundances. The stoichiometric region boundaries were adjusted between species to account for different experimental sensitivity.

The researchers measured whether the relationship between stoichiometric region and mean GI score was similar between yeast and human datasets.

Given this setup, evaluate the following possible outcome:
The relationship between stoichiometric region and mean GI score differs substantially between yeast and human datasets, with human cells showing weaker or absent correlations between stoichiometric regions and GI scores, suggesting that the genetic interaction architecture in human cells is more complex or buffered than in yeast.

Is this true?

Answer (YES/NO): NO